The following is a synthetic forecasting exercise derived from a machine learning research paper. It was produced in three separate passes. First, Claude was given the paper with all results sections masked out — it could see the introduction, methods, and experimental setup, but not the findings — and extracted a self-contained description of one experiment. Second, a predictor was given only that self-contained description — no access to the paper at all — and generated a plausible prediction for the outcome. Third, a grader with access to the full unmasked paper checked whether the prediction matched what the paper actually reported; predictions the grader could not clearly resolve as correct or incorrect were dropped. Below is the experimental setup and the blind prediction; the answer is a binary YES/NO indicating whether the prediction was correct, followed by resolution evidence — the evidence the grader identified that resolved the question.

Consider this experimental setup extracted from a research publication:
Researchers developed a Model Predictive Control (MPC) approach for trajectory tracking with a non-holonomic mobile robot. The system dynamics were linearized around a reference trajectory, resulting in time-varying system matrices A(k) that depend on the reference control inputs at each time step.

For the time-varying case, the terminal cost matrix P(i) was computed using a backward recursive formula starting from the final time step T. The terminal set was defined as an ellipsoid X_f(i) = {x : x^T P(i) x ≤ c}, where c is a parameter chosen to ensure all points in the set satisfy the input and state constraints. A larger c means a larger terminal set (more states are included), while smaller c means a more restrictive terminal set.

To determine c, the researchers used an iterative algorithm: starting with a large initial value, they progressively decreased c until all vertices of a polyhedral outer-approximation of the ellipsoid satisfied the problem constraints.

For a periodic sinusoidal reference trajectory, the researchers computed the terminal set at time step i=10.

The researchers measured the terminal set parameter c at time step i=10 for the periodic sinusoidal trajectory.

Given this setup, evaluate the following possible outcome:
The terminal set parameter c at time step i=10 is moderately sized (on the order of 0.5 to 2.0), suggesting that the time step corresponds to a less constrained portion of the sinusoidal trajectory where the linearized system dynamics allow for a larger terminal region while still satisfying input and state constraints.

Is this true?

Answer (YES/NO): YES